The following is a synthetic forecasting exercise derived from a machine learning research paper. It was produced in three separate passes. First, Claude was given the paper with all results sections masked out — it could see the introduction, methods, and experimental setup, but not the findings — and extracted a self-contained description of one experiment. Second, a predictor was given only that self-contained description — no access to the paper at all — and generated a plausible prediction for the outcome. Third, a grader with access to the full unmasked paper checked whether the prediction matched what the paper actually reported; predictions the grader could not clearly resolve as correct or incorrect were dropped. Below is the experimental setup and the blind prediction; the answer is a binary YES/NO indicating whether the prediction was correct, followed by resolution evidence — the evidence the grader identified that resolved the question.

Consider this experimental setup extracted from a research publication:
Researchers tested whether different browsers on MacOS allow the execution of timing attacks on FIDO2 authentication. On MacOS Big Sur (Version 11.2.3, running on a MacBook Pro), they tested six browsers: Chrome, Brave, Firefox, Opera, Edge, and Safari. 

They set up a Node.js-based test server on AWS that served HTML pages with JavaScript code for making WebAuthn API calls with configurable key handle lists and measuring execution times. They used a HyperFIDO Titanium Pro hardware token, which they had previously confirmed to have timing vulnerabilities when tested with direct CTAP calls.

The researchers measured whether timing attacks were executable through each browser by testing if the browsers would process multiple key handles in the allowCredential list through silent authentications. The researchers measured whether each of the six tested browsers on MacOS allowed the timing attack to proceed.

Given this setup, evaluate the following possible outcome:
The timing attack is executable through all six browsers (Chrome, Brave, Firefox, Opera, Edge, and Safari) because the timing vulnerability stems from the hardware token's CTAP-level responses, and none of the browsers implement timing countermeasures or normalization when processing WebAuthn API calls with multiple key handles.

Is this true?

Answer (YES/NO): YES